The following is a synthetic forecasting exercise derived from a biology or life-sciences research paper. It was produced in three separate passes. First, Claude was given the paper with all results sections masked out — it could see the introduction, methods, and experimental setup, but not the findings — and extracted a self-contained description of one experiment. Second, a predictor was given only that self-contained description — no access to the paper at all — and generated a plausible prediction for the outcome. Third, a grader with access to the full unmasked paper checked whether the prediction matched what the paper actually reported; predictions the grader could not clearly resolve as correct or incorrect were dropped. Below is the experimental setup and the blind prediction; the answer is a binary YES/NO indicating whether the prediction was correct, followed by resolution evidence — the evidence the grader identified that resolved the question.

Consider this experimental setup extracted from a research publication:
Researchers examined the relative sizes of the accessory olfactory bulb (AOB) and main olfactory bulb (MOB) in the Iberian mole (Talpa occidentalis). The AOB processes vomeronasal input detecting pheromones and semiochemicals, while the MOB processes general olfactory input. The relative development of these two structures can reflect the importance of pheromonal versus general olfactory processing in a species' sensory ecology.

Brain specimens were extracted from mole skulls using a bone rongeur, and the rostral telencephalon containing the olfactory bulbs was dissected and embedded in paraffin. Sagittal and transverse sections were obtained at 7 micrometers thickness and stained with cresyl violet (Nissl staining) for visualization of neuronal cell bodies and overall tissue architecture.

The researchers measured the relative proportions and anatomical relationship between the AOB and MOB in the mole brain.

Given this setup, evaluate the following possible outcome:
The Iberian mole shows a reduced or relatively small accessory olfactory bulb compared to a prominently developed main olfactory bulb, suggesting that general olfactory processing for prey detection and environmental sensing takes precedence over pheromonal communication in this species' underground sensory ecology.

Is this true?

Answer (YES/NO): NO